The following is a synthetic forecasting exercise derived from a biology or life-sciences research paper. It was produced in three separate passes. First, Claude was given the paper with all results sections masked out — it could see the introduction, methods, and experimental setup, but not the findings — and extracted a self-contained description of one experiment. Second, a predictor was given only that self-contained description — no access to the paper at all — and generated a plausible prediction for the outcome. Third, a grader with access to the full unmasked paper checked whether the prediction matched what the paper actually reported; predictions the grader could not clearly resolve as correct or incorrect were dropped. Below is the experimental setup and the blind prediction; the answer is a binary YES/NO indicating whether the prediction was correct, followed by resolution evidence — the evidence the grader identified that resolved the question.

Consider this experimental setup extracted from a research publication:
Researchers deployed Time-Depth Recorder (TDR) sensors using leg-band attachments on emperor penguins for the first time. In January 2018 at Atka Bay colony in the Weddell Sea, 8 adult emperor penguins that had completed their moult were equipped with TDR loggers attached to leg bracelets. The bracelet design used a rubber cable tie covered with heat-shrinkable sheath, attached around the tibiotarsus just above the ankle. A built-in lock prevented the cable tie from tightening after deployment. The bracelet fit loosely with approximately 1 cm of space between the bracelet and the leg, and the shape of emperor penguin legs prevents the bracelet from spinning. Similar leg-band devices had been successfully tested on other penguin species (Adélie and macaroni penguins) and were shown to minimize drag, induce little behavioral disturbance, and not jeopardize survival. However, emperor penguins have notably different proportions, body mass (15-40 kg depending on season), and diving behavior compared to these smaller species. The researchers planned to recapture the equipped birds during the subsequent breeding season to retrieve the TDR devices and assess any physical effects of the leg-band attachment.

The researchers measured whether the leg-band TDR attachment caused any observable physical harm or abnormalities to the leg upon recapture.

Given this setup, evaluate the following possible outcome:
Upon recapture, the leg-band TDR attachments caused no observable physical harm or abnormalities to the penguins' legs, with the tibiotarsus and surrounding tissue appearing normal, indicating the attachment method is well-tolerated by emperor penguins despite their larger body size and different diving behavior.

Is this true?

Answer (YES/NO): NO